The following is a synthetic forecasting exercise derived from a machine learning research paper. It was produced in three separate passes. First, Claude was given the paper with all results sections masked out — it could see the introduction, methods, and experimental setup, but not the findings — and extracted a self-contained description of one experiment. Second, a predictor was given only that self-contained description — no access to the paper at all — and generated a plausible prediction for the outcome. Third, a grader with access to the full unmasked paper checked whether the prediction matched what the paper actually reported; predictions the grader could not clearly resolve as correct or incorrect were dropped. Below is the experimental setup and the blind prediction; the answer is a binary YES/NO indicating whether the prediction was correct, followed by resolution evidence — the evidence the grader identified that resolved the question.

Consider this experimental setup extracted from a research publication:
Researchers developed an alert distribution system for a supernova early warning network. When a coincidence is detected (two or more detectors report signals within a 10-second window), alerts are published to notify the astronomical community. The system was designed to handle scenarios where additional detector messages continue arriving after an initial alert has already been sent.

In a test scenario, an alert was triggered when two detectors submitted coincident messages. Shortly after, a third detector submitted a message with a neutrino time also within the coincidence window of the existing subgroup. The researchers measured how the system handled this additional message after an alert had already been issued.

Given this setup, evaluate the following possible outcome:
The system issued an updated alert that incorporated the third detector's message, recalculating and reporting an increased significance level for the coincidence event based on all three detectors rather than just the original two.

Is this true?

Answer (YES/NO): NO